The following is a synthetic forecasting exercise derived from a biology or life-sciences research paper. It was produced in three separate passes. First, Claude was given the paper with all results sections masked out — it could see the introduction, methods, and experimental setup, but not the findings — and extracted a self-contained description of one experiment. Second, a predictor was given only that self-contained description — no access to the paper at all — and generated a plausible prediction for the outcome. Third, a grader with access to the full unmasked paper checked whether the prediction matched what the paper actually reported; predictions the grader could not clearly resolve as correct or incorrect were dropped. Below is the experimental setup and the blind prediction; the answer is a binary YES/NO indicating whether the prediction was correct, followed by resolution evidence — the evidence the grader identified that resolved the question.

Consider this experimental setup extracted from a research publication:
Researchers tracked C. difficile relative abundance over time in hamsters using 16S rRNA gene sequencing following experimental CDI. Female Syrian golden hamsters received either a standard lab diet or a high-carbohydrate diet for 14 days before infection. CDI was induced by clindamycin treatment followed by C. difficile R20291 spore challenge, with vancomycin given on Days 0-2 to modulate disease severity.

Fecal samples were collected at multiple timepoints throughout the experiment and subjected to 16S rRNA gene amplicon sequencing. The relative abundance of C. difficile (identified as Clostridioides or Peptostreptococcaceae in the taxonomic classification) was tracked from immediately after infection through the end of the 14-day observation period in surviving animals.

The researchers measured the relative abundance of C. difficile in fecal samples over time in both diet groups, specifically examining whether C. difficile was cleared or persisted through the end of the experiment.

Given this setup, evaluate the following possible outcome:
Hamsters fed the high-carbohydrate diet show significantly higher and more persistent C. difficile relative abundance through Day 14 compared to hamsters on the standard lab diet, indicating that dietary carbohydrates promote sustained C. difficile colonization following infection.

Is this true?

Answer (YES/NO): NO